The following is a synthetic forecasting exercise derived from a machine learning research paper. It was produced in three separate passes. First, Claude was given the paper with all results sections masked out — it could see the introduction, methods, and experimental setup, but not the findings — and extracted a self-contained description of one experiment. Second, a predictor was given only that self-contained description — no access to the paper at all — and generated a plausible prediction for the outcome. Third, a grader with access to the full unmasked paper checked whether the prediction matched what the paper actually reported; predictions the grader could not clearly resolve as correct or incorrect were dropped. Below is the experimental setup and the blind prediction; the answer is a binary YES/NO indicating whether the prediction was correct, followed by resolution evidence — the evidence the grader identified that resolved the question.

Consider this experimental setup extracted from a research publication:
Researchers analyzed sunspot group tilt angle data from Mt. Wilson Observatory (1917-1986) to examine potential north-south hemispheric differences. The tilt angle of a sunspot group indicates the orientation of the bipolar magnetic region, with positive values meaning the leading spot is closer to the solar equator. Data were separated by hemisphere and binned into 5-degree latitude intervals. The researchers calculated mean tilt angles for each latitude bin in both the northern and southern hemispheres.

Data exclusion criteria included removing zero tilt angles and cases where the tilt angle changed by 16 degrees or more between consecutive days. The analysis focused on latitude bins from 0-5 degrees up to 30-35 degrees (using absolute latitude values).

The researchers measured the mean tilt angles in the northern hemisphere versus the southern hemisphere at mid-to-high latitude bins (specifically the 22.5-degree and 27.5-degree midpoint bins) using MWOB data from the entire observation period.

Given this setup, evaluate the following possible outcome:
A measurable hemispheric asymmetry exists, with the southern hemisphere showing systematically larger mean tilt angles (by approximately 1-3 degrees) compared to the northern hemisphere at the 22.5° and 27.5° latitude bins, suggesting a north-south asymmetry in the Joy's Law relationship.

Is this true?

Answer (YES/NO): NO